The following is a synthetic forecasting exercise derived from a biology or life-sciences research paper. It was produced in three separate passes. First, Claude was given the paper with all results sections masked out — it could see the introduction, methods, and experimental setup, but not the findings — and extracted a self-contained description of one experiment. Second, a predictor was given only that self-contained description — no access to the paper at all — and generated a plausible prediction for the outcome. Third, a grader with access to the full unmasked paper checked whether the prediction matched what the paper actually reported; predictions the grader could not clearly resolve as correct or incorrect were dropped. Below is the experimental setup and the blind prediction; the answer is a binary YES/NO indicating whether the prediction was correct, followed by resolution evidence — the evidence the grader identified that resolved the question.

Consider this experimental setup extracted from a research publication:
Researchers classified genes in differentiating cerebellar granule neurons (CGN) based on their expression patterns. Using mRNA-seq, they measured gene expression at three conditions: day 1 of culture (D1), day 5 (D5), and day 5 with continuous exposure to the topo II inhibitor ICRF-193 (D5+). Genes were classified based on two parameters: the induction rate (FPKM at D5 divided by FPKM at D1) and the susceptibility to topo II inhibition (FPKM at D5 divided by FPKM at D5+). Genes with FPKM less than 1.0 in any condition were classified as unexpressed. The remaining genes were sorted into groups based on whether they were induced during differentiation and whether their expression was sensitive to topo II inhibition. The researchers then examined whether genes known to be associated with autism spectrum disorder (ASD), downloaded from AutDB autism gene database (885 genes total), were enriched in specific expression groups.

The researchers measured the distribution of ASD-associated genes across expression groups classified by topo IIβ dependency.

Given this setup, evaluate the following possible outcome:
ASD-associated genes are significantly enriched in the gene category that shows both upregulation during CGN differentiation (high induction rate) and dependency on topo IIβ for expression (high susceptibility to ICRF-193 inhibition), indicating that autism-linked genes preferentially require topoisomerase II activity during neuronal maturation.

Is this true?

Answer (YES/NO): YES